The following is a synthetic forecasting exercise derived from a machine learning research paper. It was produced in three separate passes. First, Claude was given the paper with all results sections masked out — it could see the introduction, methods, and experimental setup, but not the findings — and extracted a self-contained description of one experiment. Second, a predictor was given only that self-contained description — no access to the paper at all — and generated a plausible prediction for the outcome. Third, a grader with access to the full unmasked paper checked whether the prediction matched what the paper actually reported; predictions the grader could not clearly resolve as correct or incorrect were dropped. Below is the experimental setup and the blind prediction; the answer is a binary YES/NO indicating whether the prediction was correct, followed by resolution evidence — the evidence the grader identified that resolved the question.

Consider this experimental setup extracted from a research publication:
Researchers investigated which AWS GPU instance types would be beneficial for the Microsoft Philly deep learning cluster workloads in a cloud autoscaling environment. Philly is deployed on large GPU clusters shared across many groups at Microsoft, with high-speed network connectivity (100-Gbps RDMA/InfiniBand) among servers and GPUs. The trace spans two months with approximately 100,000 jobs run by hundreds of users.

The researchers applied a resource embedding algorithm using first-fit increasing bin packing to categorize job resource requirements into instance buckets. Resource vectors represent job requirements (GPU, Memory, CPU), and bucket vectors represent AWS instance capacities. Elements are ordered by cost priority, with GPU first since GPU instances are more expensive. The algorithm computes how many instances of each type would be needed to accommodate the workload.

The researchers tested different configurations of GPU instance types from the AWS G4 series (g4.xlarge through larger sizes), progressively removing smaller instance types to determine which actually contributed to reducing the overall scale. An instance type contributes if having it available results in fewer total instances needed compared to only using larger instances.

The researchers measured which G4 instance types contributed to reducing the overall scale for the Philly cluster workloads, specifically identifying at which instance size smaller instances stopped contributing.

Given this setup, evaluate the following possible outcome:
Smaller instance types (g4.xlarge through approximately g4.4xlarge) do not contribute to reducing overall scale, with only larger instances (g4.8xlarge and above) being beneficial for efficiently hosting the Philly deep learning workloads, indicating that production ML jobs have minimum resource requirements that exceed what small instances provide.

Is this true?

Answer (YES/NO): NO